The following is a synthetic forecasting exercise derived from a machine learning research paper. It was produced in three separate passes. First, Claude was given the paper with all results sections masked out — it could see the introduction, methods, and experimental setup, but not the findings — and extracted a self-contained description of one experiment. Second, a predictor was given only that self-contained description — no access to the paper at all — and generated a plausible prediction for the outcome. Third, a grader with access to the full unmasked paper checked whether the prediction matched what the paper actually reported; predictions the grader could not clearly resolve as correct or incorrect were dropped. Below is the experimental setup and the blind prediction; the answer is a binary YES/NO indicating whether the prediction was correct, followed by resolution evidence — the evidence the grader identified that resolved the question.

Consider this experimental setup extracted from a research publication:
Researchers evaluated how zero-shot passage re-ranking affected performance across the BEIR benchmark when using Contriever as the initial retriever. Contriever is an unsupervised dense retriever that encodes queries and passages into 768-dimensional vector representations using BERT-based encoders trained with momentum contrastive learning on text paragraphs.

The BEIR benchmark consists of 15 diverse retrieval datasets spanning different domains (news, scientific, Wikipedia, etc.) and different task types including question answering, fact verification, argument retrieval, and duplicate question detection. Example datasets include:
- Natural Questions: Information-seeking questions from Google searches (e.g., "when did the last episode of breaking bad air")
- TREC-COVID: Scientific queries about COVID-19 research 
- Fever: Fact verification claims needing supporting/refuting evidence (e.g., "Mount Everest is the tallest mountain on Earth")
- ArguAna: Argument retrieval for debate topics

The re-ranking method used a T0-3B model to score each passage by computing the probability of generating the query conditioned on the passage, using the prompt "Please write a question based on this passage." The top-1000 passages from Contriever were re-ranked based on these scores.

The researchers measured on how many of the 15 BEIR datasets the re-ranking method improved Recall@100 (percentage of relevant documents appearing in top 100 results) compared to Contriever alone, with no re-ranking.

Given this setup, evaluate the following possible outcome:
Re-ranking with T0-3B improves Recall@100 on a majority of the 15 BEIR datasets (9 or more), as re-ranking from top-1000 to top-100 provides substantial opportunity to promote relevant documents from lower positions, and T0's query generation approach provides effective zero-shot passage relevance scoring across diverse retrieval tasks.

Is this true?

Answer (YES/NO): YES